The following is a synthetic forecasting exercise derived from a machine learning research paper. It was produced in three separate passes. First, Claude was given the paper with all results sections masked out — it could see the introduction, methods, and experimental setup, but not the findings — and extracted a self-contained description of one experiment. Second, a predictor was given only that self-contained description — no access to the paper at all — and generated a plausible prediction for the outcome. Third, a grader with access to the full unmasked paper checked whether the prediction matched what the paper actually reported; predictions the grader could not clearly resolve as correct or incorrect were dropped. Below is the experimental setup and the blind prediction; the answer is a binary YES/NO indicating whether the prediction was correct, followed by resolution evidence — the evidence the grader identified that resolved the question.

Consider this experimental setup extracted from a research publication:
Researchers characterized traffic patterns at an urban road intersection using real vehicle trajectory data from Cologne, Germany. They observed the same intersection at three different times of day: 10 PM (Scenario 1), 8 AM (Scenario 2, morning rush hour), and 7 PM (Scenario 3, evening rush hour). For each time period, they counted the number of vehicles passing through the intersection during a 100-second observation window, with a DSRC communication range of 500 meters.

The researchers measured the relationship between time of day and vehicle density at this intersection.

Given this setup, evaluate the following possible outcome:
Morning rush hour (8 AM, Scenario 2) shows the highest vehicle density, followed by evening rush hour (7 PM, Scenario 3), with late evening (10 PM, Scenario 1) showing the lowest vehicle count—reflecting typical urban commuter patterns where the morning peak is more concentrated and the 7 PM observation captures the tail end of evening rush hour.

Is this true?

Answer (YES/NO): NO